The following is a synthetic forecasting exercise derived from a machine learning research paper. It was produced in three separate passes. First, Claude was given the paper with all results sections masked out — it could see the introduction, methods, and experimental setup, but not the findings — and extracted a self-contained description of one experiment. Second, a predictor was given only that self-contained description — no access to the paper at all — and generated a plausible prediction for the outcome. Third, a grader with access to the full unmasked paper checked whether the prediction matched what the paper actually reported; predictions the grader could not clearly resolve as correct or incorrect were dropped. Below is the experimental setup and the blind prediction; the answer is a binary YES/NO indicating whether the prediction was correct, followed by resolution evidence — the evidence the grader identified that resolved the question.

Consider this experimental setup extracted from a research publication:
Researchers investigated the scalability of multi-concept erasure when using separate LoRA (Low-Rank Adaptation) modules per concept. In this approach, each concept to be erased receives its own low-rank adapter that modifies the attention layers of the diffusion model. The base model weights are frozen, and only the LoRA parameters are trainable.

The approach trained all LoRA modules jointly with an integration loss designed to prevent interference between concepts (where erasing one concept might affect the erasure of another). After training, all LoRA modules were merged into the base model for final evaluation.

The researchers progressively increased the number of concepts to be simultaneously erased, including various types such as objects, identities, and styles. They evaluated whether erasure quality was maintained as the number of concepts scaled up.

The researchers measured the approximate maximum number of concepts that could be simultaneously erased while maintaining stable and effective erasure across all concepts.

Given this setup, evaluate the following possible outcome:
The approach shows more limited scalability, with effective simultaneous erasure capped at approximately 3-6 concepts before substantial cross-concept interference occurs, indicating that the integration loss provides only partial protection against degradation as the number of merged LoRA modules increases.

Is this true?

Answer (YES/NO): NO